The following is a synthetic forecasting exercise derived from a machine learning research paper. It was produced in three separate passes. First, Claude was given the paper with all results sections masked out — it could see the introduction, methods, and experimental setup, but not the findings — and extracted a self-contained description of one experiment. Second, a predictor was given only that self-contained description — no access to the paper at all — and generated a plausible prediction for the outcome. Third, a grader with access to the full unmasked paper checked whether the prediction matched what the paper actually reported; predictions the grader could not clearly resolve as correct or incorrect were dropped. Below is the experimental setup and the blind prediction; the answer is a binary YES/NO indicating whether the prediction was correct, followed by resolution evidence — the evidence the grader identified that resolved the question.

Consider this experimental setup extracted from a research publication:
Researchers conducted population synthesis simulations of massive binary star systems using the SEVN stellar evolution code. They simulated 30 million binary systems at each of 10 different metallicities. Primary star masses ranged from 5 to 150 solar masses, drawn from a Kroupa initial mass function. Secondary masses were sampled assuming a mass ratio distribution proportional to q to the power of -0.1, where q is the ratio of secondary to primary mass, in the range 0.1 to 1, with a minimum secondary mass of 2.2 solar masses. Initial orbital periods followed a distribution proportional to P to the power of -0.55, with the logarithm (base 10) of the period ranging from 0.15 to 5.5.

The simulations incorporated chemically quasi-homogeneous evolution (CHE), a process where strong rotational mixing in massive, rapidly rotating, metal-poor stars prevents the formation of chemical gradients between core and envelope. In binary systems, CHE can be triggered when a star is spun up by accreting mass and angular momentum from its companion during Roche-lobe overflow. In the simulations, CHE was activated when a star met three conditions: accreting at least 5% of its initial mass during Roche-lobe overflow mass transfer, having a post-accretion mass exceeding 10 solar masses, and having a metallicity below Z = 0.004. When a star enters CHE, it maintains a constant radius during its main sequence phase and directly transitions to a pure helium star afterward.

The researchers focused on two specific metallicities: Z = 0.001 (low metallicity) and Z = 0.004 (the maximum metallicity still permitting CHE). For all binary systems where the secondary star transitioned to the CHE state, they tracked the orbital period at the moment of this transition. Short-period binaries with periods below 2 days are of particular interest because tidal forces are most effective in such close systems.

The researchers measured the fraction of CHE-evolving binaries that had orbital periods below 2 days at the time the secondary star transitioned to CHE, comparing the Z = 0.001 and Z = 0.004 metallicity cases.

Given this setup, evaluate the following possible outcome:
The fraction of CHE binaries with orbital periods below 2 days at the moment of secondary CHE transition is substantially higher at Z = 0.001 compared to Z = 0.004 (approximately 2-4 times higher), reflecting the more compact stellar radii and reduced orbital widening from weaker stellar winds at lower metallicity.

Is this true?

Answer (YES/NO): NO